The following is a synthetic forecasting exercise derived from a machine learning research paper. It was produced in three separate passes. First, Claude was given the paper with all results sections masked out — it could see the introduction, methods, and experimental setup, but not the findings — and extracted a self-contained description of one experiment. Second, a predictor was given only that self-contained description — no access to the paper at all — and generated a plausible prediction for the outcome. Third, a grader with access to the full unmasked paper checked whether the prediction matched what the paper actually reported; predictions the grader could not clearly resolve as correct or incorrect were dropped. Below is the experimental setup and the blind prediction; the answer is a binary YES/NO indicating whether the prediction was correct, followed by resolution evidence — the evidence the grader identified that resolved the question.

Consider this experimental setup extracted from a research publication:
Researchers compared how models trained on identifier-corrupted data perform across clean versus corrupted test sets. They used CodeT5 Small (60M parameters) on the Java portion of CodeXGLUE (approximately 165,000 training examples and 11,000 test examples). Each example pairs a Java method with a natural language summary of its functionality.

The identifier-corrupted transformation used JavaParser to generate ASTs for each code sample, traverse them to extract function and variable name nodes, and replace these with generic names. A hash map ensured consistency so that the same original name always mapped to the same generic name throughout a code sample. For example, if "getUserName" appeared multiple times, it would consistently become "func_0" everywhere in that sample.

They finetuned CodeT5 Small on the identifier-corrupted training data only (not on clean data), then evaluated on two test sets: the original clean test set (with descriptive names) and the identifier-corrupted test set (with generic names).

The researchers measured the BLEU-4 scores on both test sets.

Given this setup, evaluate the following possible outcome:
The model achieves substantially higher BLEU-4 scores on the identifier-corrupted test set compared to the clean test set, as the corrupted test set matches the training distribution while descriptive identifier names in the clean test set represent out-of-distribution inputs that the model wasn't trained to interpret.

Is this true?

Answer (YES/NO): NO